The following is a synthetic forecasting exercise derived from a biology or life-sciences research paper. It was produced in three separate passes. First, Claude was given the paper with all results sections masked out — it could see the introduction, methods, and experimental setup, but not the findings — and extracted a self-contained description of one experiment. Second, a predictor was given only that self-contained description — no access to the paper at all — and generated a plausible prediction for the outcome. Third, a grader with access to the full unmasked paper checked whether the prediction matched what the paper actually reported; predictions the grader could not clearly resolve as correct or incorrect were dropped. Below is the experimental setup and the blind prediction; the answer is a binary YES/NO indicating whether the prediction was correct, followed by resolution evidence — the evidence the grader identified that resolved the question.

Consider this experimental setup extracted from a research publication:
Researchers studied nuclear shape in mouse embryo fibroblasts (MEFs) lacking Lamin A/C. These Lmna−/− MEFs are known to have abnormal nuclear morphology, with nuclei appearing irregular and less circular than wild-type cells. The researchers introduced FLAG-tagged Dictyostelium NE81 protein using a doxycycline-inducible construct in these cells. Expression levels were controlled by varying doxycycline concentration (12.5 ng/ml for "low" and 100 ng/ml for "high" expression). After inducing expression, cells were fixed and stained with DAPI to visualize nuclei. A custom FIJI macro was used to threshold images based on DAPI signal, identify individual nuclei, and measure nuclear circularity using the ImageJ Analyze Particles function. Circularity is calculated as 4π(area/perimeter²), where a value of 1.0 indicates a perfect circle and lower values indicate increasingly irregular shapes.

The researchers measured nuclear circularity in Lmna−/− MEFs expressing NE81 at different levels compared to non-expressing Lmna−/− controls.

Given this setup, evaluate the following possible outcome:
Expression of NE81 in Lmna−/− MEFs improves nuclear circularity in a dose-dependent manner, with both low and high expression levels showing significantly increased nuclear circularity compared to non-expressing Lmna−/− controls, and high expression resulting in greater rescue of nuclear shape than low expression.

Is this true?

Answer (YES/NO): NO